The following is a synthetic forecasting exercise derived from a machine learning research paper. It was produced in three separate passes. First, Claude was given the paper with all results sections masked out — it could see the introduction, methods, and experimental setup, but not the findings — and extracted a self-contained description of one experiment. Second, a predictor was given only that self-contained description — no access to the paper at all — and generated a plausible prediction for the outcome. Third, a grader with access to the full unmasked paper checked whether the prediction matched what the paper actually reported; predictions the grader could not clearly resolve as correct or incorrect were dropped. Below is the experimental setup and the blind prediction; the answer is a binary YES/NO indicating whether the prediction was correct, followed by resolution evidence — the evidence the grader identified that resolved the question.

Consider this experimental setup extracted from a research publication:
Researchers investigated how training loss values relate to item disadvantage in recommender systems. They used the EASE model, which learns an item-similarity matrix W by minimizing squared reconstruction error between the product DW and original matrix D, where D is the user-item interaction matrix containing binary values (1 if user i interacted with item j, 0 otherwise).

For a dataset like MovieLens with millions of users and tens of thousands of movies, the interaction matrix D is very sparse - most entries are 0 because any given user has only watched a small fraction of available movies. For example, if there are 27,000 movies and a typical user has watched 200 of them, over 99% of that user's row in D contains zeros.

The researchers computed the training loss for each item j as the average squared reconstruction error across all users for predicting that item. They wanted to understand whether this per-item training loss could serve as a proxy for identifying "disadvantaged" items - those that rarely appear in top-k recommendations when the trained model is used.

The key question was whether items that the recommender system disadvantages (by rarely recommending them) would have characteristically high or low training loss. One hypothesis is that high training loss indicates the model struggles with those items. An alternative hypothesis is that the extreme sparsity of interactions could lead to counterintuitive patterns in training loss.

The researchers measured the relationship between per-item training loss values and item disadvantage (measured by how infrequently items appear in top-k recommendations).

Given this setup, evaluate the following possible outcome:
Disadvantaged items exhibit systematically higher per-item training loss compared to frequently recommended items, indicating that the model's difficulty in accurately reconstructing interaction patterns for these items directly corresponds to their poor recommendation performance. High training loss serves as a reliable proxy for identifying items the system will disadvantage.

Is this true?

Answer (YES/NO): NO